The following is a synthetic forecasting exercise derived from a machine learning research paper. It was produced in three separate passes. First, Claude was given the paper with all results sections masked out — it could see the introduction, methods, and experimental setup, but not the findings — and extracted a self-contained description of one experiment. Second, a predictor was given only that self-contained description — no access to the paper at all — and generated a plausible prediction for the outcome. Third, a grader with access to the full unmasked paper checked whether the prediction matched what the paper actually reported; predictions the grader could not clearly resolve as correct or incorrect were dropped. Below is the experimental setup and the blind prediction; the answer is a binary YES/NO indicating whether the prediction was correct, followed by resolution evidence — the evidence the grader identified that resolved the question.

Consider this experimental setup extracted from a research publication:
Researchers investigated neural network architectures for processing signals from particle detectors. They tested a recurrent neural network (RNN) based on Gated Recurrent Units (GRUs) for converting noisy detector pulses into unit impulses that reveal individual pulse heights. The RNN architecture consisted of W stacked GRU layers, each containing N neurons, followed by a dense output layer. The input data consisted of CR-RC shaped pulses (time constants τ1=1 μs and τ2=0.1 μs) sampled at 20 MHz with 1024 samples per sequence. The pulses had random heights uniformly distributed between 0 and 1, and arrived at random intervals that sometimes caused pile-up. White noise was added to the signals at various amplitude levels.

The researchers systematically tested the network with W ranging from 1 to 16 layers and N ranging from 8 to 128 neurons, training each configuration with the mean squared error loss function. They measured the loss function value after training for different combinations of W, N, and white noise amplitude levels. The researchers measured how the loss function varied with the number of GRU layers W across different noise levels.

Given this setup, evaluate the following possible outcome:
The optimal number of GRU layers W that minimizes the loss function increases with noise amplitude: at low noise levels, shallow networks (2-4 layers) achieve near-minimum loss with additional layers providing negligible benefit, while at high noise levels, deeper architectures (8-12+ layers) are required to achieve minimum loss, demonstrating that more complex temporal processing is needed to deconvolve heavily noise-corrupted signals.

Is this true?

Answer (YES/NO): NO